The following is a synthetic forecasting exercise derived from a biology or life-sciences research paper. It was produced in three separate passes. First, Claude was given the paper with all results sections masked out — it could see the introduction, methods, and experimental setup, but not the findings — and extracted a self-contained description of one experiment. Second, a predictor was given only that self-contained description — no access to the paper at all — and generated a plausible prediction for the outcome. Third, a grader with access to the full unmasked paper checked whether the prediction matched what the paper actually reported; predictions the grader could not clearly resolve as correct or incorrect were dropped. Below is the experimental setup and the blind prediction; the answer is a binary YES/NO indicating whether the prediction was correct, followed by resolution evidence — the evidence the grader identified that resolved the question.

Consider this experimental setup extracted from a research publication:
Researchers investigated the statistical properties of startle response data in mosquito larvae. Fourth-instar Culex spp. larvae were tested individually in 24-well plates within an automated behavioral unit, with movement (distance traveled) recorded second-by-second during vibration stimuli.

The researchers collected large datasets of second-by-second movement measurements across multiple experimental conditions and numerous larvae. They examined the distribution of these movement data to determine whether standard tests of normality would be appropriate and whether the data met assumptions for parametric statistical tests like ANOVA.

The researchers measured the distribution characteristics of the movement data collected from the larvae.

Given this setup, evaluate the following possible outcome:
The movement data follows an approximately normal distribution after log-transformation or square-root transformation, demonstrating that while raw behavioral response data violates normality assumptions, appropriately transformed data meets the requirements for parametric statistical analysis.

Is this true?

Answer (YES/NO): NO